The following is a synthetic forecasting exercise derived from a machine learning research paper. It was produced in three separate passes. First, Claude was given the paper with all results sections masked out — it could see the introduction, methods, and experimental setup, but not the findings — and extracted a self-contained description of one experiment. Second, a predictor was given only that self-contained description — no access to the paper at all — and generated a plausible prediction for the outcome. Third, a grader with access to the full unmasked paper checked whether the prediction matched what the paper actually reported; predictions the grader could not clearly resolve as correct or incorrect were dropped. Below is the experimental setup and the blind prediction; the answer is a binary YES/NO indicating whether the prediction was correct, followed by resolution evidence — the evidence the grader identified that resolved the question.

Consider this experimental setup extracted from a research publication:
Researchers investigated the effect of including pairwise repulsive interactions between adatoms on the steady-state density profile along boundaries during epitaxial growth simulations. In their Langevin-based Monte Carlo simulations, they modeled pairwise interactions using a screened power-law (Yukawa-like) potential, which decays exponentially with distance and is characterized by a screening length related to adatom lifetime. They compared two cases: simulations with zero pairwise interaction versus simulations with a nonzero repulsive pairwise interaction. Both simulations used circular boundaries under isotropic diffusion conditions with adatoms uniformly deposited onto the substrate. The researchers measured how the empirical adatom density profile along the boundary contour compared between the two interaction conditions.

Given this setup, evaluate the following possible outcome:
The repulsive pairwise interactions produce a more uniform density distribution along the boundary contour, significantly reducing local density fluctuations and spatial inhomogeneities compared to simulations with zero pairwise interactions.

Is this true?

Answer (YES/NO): YES